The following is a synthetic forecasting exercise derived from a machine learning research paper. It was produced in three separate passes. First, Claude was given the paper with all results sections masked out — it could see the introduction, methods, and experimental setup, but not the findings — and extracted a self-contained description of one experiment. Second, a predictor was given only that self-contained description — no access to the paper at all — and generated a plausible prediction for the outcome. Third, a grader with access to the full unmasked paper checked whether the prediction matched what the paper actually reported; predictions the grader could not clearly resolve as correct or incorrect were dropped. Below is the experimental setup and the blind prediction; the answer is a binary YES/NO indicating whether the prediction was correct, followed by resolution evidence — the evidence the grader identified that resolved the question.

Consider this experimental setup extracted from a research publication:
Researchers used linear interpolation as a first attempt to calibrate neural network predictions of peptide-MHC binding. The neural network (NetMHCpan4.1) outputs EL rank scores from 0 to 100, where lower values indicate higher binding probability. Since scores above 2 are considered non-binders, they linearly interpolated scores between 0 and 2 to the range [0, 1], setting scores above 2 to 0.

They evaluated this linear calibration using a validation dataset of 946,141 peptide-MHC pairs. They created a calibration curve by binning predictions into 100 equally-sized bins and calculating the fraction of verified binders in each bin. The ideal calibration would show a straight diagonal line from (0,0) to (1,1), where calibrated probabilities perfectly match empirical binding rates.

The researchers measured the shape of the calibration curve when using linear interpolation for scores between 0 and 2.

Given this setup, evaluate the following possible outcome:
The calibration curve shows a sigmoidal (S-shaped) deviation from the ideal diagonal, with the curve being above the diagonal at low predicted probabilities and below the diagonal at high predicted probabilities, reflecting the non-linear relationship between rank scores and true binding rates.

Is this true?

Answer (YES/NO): NO